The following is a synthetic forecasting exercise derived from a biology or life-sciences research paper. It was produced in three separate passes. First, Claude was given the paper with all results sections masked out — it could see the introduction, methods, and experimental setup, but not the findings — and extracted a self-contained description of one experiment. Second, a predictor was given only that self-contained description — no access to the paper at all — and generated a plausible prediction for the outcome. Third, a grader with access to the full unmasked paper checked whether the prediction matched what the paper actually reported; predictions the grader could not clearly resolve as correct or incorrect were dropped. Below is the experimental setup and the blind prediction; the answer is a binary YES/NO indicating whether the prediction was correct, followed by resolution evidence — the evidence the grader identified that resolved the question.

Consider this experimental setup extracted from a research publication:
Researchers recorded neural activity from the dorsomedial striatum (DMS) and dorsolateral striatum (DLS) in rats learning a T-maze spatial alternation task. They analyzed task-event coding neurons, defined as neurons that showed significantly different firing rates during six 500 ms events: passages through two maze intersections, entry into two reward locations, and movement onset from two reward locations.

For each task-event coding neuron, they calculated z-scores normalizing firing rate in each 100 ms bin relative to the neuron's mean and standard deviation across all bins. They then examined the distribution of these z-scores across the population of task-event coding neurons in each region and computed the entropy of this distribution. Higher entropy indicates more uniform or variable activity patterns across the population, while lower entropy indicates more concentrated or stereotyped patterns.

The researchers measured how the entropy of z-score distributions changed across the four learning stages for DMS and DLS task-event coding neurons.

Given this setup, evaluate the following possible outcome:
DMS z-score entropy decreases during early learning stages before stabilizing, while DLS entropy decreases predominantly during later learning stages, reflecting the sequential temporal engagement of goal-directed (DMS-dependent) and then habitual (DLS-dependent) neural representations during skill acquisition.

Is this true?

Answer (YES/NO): NO